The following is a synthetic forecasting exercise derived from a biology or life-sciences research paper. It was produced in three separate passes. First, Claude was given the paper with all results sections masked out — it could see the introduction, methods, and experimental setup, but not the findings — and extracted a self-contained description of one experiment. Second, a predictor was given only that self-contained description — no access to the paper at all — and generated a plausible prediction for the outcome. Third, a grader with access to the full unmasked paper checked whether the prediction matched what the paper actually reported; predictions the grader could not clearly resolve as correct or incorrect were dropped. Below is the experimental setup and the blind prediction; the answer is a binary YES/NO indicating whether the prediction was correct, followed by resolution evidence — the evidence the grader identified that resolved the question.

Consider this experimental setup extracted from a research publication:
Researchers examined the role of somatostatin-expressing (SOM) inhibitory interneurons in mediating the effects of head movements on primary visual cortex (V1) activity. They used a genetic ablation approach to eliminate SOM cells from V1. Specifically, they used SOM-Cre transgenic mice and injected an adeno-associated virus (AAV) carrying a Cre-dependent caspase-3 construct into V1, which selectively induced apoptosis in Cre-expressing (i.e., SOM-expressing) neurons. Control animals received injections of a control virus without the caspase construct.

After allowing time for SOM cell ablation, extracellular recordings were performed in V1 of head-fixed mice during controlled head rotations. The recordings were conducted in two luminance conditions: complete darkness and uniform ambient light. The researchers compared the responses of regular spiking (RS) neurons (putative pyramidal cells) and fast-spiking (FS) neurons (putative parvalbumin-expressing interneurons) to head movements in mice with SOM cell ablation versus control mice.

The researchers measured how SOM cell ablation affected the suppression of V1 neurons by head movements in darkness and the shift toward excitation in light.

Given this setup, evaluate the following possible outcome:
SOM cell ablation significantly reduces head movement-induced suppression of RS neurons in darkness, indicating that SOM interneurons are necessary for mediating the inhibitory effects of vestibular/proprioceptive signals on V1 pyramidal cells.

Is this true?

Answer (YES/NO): YES